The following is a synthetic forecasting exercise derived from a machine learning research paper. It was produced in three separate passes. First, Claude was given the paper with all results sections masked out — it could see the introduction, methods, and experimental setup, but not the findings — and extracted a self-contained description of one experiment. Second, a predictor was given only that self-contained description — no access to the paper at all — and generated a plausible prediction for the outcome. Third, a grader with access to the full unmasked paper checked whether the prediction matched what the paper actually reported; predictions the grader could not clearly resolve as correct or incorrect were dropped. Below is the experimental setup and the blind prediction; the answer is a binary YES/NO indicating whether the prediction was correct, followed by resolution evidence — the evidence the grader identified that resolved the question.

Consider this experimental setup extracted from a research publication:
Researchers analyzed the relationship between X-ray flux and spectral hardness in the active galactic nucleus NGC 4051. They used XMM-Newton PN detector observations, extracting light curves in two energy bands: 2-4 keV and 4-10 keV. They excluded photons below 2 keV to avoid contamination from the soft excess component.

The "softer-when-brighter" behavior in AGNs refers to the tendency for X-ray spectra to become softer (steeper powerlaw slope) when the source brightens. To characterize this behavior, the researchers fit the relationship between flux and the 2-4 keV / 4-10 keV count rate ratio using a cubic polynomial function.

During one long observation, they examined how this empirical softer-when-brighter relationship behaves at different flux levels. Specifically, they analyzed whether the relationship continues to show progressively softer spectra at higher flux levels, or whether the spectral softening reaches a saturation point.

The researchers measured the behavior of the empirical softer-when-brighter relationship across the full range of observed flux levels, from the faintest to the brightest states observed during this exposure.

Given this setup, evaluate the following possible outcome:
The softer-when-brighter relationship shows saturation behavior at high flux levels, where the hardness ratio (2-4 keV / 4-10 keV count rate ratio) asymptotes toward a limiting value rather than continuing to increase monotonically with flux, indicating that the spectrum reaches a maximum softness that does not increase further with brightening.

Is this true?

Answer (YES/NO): YES